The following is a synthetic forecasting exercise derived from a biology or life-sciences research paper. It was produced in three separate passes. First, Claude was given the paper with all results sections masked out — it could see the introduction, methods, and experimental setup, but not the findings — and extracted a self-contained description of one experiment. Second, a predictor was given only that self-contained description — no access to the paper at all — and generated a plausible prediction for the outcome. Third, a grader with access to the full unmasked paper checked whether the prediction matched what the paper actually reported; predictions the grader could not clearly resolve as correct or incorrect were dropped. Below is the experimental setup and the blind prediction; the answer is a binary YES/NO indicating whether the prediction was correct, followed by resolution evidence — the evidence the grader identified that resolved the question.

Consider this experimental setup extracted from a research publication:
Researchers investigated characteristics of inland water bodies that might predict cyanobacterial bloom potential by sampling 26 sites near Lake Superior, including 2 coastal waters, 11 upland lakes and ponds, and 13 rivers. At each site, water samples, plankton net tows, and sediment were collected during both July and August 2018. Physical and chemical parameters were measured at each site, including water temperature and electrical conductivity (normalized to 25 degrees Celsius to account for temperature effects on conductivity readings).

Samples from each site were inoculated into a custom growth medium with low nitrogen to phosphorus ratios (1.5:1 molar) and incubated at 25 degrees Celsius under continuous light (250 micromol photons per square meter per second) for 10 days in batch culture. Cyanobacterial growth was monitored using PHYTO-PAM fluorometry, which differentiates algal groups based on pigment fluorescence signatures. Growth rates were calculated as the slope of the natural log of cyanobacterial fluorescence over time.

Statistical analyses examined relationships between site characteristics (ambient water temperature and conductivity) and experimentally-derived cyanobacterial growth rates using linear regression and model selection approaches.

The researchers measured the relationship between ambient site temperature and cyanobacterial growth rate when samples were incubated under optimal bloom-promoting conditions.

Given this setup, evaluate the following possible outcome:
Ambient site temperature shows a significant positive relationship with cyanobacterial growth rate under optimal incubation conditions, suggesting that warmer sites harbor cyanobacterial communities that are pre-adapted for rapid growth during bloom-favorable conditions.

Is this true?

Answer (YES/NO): NO